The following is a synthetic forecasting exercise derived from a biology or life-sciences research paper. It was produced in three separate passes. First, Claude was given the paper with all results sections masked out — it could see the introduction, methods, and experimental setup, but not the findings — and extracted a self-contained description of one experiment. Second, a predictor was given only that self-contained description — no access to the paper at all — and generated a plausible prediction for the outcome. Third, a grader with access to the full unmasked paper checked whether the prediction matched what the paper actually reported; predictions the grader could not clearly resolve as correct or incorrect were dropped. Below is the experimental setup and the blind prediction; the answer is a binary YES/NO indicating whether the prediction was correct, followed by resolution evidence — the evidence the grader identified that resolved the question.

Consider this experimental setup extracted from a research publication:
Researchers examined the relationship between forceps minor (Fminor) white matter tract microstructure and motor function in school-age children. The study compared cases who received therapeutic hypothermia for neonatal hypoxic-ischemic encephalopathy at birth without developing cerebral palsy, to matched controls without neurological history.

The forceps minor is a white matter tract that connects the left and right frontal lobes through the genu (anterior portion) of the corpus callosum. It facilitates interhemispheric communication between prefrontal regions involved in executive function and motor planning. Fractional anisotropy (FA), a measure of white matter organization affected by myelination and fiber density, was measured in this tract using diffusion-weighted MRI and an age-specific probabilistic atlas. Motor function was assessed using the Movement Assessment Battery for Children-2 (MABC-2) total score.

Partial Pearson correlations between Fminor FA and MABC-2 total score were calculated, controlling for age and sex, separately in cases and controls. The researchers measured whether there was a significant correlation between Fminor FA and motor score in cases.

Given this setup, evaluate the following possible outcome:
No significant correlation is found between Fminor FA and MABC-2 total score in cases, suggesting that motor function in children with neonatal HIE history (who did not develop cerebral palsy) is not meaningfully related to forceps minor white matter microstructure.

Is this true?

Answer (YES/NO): YES